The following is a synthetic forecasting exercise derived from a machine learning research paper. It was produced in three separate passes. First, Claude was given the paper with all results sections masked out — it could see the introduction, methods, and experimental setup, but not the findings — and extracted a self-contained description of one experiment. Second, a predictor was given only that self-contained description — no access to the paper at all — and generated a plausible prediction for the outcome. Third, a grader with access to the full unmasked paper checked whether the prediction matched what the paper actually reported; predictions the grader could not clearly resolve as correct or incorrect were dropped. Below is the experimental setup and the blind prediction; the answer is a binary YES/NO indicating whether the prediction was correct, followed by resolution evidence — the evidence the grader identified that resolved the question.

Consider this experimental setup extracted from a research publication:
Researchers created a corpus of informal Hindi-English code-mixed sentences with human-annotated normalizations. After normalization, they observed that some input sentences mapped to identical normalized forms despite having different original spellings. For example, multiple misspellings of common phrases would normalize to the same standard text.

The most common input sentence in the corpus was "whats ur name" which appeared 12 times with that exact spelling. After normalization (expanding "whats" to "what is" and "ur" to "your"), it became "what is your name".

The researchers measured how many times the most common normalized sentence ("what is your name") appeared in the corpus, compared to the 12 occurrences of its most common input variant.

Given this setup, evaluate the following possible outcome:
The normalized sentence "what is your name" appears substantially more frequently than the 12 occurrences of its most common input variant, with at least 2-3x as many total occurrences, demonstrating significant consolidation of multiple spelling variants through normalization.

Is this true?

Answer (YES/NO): YES